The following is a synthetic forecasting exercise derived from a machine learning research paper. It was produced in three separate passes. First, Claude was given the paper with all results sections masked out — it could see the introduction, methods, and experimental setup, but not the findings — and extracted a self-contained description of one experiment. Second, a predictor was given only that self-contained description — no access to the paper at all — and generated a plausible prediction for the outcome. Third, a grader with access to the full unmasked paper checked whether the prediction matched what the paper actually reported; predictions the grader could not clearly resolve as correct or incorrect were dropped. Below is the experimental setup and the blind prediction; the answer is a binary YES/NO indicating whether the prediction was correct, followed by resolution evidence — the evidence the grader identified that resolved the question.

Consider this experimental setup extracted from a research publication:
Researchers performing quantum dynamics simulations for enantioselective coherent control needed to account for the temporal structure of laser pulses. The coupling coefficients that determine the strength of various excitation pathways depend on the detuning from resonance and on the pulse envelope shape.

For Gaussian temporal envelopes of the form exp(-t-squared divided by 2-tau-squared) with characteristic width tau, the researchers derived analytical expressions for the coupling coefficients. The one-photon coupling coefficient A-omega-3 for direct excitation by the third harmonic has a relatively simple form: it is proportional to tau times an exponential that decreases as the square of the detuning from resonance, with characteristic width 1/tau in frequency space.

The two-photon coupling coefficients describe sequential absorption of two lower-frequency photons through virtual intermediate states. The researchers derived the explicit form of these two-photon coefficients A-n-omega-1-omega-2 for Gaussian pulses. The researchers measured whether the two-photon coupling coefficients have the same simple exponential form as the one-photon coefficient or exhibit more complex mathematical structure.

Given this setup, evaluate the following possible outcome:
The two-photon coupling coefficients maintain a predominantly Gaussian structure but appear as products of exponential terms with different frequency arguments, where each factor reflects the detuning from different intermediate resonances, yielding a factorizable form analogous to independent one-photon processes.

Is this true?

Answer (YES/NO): NO